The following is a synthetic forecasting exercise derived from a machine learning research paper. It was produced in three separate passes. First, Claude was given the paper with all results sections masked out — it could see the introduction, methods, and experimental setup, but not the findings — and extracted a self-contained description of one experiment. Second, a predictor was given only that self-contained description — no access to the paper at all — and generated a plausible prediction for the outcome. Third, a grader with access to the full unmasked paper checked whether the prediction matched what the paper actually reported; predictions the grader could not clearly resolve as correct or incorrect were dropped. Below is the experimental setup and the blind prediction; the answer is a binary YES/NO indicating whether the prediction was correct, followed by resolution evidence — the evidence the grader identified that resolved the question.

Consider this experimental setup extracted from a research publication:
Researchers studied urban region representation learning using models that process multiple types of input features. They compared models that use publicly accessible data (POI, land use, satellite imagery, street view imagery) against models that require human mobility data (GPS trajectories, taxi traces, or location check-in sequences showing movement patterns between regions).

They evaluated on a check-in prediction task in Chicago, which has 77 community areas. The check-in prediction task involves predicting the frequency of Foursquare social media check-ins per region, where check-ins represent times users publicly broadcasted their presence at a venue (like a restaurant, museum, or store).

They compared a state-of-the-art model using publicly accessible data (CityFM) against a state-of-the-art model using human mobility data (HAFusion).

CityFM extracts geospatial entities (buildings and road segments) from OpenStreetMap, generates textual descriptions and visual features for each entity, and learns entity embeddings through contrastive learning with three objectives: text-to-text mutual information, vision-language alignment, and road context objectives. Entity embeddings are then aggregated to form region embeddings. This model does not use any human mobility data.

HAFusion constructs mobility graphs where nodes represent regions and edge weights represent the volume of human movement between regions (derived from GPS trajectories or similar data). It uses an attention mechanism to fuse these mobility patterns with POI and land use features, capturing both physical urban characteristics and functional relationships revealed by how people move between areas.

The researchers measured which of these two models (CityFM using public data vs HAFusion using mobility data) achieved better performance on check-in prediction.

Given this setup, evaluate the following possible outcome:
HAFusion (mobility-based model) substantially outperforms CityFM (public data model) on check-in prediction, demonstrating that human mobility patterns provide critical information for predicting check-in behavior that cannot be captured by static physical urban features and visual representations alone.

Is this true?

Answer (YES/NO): YES